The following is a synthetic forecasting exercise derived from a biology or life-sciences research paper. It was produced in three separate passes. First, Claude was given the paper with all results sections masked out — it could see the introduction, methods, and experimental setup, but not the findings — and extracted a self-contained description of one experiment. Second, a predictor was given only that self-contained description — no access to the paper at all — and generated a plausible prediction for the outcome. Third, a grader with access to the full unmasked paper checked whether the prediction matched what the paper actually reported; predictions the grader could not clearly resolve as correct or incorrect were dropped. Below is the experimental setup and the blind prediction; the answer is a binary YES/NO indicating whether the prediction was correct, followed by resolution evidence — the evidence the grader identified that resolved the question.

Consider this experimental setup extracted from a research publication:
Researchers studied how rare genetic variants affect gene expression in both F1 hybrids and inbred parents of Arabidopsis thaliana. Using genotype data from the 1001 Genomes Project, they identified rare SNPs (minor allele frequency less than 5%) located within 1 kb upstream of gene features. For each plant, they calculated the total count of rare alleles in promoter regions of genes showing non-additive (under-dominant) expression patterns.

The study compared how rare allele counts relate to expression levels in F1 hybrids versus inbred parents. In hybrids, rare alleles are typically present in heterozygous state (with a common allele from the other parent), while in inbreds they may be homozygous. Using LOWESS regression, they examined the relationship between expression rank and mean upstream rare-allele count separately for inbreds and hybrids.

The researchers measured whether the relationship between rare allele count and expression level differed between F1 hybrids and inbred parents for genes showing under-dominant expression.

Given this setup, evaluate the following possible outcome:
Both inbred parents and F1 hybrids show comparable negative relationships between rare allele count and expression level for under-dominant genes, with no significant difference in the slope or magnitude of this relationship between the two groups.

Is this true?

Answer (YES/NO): NO